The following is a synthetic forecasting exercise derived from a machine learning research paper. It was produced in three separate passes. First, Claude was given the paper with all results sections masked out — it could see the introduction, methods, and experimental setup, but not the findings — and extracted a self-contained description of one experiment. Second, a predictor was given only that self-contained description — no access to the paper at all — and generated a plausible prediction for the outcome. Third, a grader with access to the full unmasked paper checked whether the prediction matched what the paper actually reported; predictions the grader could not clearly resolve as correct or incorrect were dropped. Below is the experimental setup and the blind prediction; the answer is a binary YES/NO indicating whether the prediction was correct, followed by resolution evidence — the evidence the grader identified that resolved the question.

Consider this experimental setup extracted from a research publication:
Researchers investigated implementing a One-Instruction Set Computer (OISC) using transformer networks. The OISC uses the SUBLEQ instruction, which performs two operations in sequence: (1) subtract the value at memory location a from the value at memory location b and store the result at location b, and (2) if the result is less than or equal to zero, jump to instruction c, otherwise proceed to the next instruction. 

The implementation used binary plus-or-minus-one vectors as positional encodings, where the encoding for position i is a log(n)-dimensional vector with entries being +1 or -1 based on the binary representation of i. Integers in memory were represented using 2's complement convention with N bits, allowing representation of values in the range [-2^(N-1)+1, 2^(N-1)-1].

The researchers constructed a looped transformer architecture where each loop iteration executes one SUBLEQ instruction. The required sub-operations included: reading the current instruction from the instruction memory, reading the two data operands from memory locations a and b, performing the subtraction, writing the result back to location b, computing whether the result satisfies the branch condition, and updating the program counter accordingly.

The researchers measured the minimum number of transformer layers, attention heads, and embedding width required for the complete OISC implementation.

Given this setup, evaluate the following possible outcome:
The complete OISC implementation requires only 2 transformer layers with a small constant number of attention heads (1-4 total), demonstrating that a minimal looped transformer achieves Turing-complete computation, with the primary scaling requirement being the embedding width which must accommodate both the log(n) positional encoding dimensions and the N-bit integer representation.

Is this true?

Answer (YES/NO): NO